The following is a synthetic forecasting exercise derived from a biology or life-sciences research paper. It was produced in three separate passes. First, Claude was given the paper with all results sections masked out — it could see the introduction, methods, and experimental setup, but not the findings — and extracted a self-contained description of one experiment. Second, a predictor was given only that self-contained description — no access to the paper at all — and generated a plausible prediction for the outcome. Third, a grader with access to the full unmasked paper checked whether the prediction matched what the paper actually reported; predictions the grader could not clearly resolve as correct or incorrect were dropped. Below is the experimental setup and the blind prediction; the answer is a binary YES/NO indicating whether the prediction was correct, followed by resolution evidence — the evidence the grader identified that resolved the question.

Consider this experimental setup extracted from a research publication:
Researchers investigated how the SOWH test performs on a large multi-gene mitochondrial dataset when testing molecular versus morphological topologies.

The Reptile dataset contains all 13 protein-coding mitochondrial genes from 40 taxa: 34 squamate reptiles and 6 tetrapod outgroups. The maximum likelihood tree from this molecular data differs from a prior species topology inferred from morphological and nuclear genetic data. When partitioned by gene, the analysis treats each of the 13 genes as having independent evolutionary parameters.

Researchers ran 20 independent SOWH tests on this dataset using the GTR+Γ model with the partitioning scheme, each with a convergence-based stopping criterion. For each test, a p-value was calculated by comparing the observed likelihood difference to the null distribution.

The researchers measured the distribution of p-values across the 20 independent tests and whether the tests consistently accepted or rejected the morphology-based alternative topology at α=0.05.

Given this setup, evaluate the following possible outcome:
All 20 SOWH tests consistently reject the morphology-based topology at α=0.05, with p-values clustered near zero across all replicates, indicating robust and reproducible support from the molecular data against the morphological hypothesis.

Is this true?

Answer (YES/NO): YES